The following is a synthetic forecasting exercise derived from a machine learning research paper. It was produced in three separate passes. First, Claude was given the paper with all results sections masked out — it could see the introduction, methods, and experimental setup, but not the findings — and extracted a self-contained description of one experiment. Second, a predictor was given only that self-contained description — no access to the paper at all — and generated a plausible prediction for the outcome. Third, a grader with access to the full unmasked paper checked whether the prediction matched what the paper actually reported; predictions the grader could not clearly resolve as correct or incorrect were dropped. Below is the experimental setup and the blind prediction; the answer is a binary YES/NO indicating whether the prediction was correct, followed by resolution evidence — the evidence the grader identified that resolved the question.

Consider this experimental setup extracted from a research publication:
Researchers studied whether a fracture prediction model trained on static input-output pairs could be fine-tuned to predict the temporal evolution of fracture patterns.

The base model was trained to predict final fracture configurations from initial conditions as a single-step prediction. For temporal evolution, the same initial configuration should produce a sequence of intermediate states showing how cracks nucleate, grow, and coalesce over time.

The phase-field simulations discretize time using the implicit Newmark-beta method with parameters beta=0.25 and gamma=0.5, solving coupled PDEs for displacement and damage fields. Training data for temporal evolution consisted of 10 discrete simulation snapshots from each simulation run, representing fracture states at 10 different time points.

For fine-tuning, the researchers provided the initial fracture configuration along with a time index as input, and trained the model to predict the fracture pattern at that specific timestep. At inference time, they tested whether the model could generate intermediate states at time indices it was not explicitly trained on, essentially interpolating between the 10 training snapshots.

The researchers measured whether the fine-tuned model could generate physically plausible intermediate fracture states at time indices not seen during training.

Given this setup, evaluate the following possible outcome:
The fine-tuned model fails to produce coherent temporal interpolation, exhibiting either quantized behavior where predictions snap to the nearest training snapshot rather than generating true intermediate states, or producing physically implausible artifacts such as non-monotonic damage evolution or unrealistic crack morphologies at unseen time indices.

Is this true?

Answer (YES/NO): NO